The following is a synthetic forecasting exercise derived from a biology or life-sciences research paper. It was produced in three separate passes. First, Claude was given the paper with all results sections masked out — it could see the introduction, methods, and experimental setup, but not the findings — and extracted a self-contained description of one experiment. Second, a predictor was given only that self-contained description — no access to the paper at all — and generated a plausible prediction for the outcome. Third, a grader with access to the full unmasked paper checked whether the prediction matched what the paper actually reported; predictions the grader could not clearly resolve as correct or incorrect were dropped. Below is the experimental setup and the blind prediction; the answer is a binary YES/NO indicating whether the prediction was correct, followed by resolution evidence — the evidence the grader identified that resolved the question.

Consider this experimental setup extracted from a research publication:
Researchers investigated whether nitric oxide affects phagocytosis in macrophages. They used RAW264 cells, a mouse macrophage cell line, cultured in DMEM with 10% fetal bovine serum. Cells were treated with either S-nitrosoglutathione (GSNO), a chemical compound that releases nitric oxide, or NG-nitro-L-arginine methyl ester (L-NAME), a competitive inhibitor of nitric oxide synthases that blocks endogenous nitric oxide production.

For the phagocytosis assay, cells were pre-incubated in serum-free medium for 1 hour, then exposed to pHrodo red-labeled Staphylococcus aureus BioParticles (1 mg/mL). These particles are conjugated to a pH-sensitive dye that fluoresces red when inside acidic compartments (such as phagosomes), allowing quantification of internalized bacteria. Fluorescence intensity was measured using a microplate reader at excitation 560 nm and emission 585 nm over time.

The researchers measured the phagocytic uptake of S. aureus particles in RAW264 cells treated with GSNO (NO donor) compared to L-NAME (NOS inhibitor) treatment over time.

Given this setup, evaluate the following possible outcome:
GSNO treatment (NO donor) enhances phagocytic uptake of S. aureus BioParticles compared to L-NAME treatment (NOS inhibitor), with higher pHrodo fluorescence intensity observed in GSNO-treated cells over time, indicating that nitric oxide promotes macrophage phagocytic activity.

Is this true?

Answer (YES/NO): YES